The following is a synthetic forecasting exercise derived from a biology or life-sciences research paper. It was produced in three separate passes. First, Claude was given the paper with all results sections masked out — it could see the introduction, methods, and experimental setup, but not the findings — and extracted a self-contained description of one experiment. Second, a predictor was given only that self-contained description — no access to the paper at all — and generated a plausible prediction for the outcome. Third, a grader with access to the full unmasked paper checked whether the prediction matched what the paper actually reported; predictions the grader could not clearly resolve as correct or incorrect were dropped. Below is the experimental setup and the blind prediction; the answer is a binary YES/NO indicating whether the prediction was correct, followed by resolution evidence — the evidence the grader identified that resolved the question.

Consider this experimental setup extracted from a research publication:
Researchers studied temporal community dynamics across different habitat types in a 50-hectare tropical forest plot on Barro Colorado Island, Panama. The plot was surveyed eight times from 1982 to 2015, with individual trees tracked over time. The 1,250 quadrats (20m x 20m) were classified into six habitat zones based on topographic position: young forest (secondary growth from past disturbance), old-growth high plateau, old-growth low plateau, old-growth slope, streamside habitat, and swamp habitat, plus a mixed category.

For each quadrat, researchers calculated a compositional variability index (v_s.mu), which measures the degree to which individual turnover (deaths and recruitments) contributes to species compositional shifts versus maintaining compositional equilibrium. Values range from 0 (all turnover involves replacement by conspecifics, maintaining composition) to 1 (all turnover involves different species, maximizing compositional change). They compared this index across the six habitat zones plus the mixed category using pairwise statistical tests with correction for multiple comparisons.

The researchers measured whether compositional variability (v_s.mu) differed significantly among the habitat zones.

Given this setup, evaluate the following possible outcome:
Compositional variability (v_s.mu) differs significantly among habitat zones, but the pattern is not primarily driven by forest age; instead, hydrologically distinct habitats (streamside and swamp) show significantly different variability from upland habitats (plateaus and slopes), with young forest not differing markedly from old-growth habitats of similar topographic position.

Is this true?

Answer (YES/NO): NO